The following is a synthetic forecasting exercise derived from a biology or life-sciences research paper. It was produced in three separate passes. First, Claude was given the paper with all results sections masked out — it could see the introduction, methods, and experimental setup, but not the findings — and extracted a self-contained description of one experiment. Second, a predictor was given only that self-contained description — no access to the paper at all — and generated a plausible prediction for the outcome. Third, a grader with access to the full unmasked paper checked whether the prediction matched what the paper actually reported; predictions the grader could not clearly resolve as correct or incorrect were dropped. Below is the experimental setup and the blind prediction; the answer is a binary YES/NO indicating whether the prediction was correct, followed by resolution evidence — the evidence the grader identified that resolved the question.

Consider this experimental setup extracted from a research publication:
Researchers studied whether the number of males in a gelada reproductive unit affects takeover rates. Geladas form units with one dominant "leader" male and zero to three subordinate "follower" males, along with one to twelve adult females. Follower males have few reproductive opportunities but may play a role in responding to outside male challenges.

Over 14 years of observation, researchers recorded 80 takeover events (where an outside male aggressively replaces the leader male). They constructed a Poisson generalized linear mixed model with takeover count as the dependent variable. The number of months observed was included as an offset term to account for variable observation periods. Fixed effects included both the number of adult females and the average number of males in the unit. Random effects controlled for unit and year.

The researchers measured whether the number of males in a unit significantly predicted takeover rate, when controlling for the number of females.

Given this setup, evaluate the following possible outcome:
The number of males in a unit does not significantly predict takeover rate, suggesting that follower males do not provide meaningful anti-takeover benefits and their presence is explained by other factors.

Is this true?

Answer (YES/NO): YES